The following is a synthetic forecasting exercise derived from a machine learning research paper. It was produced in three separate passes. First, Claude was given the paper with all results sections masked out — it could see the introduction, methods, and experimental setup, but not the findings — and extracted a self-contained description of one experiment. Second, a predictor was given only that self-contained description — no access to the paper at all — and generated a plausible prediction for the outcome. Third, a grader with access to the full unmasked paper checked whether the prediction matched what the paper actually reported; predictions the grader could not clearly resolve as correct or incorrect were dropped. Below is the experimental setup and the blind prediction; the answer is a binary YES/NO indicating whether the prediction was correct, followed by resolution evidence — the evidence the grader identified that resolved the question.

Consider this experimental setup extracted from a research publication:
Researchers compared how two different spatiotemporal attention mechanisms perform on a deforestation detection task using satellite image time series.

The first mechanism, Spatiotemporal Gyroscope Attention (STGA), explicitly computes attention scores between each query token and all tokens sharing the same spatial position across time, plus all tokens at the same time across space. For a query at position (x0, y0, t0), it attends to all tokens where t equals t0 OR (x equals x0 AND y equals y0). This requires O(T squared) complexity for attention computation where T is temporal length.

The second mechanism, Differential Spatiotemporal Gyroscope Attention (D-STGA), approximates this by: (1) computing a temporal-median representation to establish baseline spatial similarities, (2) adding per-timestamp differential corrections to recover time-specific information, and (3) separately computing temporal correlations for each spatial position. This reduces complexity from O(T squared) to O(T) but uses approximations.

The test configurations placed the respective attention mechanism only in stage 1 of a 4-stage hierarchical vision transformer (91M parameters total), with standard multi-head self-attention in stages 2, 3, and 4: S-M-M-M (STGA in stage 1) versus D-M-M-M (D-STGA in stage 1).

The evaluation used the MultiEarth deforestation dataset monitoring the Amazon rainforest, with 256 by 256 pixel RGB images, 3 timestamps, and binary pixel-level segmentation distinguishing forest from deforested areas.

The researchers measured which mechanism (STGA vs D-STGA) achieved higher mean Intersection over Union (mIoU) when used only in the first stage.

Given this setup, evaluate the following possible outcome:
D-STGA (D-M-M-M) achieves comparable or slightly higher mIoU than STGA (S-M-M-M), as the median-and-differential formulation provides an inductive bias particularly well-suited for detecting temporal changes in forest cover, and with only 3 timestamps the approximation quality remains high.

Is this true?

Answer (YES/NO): YES